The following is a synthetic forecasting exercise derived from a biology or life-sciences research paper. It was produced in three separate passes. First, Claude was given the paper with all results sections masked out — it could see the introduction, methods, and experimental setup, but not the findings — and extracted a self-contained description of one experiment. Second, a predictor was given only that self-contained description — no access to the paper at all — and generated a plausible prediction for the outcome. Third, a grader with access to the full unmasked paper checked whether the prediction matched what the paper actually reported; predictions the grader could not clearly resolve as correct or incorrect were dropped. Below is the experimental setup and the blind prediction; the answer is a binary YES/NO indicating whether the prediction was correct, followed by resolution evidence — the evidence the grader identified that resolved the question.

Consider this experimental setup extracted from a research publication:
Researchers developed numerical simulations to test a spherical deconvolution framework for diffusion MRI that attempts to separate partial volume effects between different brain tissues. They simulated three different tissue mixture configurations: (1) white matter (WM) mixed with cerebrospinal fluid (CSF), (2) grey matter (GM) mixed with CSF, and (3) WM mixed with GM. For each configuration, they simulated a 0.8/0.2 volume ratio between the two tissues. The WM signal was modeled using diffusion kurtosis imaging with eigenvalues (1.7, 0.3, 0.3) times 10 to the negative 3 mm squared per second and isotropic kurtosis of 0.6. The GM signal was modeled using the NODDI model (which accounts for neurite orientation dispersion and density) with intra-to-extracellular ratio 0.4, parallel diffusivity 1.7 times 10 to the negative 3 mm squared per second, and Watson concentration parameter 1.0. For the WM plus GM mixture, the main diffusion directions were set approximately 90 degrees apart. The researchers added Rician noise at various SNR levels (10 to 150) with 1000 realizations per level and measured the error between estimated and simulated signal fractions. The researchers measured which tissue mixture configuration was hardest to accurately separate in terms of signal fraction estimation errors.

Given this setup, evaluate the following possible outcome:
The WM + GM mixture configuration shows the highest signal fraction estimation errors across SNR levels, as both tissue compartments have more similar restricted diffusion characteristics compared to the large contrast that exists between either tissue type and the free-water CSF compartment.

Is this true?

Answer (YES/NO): NO